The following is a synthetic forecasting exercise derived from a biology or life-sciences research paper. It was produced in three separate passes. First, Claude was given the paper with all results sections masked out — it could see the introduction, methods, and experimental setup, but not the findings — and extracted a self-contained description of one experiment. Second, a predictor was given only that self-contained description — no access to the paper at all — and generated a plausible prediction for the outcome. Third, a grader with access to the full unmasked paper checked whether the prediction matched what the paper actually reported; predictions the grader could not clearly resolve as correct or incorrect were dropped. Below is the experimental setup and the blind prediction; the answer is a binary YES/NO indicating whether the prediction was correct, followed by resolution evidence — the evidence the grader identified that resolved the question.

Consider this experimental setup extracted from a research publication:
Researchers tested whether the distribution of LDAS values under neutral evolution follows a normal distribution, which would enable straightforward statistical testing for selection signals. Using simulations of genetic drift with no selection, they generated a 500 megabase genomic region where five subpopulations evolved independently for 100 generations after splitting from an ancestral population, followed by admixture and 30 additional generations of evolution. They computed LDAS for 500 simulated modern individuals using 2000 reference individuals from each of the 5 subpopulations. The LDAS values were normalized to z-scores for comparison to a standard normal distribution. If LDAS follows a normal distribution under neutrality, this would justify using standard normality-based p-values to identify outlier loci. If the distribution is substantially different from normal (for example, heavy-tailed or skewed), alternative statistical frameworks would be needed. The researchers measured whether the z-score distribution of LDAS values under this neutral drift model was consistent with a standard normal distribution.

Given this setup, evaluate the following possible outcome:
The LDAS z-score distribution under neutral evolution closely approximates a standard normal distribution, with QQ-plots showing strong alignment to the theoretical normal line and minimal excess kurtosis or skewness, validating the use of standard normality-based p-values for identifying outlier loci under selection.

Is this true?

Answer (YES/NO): NO